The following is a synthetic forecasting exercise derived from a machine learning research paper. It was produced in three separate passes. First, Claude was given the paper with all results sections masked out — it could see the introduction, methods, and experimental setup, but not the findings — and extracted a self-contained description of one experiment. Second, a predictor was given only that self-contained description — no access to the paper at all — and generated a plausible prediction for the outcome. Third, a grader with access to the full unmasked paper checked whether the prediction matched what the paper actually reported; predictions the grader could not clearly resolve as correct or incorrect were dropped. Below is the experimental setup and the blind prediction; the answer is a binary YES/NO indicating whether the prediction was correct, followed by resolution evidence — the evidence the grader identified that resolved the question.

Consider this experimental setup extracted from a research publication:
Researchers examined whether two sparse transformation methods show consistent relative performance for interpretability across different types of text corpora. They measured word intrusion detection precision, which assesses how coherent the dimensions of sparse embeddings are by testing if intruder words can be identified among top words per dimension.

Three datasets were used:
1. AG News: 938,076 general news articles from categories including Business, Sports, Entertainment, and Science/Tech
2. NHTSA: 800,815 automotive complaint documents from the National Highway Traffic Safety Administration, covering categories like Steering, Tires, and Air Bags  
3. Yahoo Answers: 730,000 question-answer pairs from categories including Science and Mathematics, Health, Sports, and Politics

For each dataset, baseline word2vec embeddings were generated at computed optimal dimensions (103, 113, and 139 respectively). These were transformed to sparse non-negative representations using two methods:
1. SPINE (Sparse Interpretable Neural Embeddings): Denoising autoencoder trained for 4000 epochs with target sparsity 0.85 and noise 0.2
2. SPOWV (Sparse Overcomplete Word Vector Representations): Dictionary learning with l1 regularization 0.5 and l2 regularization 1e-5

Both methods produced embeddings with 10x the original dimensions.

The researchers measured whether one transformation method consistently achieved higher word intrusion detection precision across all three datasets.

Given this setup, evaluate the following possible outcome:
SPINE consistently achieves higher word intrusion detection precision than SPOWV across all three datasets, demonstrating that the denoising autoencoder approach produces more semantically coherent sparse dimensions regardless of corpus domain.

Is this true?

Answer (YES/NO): NO